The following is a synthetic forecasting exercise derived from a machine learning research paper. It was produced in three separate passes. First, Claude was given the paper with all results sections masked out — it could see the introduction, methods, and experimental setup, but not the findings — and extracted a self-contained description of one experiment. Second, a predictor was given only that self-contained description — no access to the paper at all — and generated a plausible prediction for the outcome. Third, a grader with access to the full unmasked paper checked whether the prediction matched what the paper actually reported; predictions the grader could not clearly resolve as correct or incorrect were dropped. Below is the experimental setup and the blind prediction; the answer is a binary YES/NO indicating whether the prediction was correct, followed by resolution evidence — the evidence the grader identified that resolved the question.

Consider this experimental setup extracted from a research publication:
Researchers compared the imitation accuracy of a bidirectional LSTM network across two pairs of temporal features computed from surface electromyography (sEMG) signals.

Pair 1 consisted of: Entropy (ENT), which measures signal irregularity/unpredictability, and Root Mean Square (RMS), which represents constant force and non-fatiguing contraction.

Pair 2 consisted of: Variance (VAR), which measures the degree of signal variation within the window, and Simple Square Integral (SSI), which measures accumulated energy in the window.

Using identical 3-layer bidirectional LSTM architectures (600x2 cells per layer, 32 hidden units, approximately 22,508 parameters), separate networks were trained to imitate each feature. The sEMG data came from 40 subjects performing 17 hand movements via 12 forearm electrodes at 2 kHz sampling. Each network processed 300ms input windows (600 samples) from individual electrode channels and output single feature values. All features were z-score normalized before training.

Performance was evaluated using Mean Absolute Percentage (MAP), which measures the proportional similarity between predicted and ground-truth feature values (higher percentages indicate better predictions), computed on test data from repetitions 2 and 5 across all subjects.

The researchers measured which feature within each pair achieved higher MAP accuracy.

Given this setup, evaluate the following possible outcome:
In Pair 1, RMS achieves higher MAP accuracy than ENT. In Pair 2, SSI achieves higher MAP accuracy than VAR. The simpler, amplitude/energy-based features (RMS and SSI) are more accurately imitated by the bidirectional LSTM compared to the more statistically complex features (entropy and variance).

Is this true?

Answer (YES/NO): NO